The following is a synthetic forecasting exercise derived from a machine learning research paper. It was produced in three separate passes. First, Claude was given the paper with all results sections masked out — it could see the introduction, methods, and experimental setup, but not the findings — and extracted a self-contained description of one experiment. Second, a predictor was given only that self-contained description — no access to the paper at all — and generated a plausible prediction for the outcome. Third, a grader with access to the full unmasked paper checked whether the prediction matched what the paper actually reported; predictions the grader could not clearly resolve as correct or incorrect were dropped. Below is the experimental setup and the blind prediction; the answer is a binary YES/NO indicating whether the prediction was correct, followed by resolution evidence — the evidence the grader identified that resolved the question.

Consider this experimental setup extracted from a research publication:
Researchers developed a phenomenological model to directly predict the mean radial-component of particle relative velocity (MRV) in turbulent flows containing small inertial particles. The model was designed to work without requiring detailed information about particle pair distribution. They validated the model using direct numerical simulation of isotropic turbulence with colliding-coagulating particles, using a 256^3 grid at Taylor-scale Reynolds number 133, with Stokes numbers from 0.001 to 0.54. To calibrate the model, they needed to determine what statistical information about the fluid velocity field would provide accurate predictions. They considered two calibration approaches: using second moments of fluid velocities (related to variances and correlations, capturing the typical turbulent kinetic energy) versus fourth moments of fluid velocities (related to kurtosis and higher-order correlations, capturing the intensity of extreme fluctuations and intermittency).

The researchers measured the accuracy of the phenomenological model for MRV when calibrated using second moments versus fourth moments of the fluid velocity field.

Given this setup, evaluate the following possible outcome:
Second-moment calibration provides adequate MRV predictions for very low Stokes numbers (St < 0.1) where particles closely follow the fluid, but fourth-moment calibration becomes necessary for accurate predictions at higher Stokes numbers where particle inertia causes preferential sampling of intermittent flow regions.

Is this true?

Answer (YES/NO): NO